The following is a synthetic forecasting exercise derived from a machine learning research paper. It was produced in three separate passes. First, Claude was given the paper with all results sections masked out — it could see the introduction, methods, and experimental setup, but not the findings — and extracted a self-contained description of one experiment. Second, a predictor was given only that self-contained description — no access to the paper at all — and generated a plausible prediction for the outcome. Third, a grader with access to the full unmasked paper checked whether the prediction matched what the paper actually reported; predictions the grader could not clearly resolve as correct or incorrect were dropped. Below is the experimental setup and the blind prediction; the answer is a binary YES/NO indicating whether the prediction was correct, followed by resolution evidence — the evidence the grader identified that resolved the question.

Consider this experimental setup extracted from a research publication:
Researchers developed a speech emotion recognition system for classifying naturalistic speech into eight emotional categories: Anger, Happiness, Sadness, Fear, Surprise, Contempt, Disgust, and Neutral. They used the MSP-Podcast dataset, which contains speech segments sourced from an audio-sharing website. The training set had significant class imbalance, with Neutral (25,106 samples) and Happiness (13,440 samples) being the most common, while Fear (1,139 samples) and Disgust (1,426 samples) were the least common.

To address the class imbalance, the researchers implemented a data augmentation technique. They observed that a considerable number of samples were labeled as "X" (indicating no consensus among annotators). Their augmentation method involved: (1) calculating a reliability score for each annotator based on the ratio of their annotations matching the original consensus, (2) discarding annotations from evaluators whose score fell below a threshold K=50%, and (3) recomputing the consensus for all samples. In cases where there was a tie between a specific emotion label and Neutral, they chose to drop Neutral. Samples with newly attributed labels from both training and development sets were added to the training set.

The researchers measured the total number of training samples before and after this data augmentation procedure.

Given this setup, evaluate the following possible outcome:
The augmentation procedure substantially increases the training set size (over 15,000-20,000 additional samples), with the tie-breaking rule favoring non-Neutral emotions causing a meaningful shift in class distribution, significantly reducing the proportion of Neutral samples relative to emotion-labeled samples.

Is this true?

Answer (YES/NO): NO